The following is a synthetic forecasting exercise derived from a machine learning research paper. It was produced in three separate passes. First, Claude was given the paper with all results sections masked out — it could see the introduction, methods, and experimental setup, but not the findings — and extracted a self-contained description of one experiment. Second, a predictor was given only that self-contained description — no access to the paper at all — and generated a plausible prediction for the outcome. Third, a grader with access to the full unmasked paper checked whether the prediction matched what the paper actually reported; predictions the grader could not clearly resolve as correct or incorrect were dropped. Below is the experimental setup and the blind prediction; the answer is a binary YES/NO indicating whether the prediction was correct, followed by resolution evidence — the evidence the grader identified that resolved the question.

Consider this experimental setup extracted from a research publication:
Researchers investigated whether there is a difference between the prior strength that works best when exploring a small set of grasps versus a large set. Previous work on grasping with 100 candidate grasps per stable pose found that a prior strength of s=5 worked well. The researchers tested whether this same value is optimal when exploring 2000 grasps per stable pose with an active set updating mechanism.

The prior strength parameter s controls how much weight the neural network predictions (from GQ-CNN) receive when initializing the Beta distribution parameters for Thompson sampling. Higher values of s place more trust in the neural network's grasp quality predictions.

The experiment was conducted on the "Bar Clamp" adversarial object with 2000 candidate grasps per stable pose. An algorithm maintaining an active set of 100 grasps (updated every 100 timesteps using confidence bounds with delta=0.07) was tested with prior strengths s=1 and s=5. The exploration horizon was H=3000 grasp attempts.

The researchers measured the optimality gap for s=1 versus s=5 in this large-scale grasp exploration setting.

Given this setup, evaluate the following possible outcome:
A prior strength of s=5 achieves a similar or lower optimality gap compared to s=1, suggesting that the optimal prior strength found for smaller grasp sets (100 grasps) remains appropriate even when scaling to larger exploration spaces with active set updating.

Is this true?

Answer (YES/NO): NO